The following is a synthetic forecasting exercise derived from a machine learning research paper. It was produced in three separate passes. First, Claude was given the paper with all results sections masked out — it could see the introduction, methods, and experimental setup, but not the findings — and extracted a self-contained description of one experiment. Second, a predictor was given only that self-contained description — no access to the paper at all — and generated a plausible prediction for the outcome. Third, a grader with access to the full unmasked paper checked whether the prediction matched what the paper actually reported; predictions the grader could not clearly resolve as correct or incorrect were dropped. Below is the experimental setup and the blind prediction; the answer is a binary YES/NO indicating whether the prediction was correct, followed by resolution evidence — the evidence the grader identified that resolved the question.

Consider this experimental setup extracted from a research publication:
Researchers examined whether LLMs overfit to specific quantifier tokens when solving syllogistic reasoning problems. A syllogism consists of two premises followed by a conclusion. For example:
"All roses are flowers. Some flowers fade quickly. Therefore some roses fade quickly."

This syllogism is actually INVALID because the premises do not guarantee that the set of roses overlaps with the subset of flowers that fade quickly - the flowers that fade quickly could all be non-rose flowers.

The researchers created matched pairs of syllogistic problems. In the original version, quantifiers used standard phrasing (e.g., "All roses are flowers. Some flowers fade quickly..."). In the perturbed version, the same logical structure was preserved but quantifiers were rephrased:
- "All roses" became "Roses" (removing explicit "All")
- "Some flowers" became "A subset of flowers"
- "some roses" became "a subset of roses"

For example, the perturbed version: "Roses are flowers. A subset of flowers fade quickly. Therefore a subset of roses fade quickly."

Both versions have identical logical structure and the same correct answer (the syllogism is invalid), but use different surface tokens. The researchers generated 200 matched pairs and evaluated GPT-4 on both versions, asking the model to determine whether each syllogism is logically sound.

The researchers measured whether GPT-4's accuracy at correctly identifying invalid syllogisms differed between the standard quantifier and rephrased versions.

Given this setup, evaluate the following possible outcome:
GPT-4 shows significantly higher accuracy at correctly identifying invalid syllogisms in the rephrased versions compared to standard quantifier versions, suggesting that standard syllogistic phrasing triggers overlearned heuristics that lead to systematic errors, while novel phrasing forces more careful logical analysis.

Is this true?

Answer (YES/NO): NO